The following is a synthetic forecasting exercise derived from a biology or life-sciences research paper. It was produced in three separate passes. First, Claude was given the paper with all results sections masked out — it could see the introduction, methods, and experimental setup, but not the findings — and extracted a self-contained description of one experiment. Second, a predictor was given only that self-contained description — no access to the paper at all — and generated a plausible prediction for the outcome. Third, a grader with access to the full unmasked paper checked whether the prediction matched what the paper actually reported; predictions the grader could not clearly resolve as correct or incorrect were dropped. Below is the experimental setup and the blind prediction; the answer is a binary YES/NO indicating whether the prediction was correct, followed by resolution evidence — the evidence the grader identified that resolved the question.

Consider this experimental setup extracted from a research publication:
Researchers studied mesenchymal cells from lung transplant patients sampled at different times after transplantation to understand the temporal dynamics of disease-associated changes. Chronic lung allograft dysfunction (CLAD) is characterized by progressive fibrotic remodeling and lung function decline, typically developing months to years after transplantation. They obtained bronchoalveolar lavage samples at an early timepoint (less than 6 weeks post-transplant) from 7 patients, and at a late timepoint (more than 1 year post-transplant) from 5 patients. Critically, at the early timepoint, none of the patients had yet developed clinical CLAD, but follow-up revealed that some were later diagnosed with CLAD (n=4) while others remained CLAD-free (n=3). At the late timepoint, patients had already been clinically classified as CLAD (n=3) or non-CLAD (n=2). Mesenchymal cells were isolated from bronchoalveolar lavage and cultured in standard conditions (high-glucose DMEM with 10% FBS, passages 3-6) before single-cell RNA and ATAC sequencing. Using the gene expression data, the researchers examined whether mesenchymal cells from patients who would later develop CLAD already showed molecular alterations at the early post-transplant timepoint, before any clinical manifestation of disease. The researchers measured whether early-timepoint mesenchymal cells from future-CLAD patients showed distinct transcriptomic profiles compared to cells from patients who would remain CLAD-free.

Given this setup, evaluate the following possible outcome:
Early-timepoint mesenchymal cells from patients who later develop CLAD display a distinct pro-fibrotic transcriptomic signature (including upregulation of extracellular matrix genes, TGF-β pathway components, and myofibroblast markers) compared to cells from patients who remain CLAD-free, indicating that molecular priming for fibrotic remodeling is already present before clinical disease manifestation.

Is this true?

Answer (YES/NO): NO